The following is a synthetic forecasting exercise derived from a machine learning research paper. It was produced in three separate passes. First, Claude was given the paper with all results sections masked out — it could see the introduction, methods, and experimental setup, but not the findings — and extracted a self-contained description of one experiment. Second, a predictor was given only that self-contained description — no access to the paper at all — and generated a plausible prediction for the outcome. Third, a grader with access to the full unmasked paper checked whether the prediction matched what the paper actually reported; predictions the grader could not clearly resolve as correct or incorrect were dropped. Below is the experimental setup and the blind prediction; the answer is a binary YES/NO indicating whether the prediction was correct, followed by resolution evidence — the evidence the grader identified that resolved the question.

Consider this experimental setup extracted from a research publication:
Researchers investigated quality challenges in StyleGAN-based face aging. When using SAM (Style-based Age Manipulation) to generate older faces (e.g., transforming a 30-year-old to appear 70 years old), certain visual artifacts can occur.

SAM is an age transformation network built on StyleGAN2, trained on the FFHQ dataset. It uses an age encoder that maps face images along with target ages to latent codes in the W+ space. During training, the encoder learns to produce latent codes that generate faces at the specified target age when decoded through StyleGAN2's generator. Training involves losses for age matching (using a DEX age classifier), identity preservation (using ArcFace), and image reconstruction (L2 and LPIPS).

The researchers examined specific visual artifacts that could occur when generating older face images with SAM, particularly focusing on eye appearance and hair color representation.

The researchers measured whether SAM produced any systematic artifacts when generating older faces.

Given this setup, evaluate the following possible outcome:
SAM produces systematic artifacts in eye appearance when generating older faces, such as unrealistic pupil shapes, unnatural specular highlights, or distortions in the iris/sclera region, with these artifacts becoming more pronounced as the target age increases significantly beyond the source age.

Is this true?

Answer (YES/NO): NO